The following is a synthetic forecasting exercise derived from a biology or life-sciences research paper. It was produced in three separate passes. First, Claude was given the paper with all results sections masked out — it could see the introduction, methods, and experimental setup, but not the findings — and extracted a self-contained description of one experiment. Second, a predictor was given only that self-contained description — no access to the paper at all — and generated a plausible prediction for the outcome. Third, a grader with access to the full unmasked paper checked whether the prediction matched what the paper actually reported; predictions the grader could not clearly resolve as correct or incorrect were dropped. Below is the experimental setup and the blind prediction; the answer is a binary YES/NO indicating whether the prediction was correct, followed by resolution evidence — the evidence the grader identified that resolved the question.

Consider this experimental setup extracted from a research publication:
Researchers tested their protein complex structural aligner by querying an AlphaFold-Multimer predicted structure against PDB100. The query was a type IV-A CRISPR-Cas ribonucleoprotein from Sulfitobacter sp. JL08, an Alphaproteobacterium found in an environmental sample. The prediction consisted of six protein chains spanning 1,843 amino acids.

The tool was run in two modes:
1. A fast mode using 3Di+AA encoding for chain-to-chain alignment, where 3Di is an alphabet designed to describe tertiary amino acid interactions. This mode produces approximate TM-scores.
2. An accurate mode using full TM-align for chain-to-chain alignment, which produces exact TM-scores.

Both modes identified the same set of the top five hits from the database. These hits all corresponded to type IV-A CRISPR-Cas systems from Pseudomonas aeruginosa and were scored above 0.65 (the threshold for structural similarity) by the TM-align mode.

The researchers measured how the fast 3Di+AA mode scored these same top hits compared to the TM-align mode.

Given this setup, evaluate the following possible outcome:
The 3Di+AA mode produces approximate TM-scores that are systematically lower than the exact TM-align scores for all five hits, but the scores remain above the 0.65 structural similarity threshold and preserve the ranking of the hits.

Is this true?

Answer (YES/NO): NO